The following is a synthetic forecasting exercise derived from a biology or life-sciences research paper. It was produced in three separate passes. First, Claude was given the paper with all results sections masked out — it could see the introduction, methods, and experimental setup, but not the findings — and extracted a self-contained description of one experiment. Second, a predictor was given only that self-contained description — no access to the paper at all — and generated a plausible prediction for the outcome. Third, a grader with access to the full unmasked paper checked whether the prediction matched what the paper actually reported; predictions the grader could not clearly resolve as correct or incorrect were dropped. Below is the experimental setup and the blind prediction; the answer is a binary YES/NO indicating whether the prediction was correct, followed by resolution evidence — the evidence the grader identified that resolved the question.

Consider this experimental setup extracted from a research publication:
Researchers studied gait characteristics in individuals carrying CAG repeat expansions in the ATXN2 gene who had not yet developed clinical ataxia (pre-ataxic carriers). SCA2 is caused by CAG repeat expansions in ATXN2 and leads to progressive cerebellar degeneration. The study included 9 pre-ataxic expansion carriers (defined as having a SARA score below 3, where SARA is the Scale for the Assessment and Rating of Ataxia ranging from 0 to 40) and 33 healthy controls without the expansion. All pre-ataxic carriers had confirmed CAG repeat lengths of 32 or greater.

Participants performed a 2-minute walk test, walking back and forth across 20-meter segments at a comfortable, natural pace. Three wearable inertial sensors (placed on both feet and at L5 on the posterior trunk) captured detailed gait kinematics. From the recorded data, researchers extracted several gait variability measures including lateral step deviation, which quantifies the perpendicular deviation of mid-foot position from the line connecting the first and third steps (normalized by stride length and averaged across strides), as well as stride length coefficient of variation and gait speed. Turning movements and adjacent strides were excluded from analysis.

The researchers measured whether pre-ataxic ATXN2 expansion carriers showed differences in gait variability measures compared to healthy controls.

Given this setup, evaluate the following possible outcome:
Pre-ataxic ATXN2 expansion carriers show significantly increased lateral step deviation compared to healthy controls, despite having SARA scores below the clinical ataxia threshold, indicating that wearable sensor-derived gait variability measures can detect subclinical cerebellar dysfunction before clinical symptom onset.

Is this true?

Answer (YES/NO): NO